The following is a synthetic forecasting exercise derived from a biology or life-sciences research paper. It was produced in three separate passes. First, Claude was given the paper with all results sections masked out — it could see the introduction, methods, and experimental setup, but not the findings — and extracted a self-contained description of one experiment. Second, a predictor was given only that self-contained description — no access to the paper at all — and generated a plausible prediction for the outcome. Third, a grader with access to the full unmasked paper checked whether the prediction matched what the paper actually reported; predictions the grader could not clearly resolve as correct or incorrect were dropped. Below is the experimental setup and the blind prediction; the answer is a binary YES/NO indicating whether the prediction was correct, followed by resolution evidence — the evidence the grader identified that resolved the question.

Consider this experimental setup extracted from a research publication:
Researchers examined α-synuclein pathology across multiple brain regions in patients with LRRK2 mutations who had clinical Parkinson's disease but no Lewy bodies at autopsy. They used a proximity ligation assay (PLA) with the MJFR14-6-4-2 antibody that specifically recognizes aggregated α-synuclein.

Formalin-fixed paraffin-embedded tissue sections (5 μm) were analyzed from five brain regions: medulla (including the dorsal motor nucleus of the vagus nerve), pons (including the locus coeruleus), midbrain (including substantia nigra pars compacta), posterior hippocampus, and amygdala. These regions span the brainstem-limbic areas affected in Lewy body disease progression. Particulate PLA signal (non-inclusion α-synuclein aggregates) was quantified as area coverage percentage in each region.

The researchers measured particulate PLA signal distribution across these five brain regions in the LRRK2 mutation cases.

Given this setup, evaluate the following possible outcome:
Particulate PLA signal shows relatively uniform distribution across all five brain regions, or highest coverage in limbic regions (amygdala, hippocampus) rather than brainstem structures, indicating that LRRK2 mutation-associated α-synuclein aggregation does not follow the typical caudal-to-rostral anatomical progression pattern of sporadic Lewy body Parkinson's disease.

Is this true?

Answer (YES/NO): YES